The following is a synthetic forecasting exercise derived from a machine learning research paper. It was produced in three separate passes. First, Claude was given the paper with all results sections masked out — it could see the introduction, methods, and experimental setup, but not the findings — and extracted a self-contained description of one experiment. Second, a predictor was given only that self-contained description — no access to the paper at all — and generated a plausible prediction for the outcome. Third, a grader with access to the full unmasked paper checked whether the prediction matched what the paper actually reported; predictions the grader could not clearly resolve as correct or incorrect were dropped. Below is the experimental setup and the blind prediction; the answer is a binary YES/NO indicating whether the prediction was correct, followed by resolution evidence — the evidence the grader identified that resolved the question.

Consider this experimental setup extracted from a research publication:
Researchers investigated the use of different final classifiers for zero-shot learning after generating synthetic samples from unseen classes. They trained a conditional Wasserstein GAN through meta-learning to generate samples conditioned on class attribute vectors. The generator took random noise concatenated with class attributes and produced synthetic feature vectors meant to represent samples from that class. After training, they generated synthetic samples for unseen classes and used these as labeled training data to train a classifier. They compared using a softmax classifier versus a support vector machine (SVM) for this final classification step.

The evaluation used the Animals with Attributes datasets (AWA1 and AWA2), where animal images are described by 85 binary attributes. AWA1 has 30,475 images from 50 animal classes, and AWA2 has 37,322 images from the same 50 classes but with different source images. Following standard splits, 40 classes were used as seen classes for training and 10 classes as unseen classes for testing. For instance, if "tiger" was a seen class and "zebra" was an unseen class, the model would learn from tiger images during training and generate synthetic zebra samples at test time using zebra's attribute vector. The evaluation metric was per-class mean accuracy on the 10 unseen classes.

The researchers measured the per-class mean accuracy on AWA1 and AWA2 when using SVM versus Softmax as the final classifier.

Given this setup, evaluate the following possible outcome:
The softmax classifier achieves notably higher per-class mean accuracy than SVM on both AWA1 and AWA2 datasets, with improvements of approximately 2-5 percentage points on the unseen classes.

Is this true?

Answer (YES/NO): NO